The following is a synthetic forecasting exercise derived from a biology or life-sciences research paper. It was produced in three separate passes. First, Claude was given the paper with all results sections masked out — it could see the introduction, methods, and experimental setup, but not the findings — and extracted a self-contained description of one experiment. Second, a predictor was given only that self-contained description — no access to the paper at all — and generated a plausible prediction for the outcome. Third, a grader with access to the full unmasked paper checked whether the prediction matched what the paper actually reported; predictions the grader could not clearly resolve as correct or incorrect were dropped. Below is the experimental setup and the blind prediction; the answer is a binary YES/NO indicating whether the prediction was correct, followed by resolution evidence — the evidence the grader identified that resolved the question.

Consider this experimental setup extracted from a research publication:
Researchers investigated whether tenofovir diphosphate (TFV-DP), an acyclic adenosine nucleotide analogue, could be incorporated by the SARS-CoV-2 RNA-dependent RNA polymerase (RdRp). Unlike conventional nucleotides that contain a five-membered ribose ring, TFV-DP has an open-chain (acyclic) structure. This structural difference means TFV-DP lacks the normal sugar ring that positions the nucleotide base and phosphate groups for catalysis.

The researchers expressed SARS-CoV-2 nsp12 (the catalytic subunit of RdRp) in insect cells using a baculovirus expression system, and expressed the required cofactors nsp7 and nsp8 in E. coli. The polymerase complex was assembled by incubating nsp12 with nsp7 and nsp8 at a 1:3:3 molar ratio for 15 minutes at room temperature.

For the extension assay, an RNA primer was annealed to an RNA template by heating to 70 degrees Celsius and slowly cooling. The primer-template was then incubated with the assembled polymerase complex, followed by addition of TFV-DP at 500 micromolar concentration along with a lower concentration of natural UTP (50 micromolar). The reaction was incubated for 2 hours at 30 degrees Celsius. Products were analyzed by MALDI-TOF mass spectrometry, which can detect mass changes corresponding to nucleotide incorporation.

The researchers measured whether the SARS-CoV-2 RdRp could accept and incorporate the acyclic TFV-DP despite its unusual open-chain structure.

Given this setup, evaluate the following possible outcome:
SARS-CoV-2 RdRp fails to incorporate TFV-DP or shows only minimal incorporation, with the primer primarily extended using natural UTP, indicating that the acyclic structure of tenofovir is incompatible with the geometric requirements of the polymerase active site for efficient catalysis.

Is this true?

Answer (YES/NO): NO